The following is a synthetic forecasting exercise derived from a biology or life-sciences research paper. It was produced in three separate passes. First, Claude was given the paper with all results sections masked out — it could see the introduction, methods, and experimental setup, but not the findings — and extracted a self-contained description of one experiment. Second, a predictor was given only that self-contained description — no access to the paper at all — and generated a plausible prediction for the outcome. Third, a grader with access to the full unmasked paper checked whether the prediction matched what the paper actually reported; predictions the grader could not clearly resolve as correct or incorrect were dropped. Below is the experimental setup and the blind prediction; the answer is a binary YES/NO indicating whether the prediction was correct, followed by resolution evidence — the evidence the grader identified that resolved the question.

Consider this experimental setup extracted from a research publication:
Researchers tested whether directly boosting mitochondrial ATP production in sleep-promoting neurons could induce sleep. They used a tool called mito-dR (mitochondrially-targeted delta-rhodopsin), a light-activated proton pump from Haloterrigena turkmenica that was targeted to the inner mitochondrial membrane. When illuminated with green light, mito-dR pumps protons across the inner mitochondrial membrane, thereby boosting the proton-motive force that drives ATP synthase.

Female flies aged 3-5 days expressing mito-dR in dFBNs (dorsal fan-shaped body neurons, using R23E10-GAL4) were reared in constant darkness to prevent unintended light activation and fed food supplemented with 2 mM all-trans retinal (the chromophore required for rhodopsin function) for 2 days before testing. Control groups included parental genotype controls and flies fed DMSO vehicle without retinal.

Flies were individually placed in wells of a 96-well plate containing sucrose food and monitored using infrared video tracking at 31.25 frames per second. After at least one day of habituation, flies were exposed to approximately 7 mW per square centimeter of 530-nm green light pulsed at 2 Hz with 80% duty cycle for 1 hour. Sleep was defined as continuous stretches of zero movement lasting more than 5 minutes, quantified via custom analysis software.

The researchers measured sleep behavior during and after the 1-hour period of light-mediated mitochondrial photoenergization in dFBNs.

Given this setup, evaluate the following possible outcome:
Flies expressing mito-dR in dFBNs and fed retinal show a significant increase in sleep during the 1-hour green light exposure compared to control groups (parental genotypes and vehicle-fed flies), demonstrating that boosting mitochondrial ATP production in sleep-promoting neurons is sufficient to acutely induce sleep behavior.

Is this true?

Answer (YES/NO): YES